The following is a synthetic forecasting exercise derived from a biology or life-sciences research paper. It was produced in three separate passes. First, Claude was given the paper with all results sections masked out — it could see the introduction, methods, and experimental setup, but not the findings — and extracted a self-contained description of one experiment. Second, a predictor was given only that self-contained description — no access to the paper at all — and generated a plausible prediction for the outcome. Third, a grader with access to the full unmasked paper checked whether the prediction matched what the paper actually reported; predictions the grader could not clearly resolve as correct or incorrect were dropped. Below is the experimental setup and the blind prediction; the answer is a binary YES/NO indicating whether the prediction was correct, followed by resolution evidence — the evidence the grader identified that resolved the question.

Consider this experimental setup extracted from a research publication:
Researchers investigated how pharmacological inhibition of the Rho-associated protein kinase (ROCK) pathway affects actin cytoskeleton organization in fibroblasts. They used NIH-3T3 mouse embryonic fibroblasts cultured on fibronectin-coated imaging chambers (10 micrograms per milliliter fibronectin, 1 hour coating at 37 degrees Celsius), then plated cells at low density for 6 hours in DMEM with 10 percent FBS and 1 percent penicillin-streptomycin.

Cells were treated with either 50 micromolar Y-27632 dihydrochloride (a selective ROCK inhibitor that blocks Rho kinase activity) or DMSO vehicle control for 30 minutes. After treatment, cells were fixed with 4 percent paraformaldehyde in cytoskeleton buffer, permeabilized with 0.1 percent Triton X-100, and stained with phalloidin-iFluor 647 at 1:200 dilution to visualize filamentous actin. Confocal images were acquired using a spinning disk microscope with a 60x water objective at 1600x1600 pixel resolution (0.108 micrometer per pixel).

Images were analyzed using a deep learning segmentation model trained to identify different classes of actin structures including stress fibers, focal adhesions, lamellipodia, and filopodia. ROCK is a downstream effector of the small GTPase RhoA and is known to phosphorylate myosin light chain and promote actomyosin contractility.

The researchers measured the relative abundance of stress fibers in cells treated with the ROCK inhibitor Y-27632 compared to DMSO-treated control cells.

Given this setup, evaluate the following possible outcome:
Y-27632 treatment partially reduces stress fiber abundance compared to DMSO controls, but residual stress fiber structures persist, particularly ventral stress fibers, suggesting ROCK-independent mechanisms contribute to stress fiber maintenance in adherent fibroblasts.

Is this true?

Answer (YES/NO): NO